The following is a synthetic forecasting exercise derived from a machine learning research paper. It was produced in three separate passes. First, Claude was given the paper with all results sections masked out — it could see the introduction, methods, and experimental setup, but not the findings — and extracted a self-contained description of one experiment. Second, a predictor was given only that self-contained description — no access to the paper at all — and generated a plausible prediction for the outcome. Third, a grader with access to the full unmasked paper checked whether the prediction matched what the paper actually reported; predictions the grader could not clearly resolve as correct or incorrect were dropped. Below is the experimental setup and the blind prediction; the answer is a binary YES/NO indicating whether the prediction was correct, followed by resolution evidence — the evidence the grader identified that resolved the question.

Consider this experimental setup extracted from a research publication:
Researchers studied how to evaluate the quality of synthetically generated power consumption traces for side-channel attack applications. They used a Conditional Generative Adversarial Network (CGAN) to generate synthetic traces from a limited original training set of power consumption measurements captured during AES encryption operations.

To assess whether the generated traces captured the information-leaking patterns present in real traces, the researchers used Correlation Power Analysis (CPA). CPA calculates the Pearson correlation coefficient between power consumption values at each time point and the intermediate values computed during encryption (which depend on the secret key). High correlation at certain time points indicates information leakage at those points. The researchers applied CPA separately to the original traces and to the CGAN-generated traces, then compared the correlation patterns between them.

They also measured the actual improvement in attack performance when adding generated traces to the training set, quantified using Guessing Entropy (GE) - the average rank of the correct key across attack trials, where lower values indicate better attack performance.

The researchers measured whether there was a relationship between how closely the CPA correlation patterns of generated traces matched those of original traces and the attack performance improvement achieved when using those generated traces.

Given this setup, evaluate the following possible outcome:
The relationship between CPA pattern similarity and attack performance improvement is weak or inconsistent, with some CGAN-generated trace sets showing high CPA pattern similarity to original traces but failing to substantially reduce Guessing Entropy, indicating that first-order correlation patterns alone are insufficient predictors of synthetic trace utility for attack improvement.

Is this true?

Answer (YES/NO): NO